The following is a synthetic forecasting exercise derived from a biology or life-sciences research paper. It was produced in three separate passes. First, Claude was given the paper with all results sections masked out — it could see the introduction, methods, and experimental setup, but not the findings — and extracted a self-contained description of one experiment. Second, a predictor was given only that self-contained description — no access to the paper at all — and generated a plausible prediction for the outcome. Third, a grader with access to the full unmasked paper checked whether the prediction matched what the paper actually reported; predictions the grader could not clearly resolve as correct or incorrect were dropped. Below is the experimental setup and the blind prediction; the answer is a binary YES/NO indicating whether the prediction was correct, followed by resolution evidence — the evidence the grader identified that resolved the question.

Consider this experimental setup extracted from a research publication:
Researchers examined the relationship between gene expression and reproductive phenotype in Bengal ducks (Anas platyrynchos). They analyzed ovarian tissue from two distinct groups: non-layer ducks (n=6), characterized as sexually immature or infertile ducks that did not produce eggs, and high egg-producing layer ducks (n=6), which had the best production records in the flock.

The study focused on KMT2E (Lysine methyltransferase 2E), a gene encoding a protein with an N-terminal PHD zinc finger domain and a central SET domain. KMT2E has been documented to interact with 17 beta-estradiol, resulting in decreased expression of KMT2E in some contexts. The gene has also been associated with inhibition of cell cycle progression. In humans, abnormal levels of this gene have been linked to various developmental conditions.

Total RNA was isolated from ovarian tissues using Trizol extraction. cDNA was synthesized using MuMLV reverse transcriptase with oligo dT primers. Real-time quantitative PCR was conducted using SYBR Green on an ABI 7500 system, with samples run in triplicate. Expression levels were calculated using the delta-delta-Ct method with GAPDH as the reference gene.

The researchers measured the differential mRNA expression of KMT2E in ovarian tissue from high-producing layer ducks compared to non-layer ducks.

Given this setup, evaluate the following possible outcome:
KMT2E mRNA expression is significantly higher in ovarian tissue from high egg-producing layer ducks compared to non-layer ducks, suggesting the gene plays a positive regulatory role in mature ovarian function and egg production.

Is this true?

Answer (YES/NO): YES